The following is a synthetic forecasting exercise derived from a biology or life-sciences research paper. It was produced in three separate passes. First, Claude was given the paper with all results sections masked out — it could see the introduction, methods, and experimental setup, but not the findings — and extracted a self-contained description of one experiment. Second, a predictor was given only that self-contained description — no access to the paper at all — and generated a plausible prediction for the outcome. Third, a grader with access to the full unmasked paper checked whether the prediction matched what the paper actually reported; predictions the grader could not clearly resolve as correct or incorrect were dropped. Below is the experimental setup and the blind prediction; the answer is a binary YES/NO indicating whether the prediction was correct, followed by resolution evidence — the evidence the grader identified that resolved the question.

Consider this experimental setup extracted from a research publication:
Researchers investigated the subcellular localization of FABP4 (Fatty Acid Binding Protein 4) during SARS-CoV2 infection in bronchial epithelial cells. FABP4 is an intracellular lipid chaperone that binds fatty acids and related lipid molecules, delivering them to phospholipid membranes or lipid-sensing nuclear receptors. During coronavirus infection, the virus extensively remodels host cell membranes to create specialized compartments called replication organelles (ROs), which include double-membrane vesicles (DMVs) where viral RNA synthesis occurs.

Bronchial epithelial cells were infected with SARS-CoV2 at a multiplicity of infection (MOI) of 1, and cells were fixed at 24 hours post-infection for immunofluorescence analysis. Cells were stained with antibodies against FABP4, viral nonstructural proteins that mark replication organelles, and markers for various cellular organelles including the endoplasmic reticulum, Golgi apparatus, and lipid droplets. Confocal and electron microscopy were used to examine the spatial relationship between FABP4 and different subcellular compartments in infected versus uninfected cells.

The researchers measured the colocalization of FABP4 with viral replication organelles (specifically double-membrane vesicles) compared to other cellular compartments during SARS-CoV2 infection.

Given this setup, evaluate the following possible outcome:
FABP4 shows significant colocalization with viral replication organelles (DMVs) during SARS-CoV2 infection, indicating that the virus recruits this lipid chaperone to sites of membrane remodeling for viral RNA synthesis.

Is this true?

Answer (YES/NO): YES